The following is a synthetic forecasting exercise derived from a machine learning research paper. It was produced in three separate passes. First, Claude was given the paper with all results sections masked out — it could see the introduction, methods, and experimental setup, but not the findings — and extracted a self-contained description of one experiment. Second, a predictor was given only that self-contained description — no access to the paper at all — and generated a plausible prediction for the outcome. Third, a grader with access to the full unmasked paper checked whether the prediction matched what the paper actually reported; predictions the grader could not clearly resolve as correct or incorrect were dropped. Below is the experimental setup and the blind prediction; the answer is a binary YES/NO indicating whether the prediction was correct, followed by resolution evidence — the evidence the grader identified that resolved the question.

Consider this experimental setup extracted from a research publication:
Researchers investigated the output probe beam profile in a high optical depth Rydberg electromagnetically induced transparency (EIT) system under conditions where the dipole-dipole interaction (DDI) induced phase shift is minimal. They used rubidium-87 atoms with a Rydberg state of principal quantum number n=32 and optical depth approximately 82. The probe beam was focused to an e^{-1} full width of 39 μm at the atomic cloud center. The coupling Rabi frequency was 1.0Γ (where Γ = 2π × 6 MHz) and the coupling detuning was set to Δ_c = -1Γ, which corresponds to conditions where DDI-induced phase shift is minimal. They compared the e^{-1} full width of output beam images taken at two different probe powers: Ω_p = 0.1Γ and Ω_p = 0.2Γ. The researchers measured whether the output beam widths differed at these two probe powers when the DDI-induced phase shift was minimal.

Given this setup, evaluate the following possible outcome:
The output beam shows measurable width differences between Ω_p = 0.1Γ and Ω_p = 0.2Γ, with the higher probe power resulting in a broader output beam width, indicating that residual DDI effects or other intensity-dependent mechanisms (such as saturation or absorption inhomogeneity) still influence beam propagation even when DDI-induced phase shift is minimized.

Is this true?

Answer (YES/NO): NO